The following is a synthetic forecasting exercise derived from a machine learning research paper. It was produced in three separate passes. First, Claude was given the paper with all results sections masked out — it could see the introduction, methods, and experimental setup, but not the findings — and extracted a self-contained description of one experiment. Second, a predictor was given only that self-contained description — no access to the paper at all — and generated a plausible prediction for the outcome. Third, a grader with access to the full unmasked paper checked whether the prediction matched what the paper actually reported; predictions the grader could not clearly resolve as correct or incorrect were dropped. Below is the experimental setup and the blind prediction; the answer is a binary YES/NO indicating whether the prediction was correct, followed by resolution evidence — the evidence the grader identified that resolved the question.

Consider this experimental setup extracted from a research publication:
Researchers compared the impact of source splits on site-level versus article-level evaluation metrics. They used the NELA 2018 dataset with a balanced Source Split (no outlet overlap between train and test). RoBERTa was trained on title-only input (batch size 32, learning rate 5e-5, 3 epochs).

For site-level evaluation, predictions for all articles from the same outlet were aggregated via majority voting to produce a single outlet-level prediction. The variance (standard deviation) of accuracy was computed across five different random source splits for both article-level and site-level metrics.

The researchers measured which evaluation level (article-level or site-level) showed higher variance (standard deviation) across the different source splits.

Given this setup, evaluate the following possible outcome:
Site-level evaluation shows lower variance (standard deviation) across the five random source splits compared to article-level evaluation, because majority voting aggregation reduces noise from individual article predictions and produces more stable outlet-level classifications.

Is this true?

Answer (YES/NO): NO